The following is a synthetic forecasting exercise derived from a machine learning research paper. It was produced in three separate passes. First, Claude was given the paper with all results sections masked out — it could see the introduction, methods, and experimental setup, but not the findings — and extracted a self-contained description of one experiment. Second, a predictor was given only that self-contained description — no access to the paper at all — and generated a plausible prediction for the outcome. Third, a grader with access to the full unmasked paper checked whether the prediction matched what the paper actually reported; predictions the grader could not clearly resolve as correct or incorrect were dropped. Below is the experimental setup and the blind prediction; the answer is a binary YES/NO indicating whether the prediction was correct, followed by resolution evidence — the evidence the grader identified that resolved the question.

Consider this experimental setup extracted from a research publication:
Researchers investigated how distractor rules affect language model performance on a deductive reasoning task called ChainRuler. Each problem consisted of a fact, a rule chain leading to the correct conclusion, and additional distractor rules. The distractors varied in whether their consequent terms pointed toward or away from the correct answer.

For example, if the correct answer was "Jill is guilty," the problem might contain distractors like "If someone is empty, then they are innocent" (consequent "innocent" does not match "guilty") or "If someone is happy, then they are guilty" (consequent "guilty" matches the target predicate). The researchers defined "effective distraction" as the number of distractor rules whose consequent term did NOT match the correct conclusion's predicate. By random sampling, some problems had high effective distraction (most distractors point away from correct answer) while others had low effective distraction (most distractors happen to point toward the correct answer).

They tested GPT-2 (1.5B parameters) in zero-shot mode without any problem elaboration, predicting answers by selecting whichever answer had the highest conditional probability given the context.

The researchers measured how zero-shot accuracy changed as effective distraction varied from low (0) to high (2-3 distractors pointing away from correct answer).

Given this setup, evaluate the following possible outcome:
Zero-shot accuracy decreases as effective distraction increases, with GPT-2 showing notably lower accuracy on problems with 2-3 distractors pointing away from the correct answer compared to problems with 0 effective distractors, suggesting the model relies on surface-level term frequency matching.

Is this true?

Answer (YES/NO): YES